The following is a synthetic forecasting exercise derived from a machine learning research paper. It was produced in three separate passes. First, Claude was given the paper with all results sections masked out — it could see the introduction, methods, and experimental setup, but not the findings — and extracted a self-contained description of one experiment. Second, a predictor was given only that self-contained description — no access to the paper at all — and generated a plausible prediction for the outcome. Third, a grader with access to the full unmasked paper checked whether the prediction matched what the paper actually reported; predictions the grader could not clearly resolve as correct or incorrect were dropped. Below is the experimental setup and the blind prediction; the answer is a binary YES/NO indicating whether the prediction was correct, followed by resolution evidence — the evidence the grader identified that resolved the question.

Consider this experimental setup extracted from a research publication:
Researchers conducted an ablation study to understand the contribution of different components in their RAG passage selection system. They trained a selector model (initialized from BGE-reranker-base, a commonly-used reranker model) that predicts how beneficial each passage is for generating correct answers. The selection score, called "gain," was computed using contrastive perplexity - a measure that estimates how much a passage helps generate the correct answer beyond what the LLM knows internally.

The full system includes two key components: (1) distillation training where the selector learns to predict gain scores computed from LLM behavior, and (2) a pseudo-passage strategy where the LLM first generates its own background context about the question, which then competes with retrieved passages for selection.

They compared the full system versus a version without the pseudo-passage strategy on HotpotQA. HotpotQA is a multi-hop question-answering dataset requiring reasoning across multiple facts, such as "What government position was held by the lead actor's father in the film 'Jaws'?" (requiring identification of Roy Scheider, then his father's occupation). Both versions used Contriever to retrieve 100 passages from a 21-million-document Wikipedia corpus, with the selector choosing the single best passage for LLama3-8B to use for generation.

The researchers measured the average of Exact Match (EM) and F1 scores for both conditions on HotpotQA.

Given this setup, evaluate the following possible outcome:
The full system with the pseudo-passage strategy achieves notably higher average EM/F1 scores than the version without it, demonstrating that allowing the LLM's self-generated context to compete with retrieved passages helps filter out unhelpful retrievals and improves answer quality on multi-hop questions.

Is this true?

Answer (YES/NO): YES